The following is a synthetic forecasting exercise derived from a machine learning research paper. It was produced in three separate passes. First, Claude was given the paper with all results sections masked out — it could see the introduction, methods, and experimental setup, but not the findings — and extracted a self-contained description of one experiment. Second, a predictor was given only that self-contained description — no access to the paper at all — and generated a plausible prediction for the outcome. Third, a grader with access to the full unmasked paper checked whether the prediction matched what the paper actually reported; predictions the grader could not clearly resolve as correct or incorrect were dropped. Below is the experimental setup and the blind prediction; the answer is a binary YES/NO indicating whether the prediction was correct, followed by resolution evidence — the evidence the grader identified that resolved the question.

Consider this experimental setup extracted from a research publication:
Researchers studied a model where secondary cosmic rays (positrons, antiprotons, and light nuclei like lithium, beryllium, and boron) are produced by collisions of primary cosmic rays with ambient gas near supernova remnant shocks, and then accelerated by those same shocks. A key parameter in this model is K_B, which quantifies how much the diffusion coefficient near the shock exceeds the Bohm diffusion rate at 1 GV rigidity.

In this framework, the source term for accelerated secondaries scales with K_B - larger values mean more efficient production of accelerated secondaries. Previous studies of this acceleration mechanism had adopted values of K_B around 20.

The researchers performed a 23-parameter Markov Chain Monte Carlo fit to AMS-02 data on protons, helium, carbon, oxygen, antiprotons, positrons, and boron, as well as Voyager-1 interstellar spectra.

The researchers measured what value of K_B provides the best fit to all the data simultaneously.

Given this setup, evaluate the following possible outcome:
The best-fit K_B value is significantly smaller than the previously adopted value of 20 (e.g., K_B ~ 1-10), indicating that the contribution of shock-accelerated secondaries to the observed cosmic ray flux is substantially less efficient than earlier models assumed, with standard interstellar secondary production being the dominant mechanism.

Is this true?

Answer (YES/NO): NO